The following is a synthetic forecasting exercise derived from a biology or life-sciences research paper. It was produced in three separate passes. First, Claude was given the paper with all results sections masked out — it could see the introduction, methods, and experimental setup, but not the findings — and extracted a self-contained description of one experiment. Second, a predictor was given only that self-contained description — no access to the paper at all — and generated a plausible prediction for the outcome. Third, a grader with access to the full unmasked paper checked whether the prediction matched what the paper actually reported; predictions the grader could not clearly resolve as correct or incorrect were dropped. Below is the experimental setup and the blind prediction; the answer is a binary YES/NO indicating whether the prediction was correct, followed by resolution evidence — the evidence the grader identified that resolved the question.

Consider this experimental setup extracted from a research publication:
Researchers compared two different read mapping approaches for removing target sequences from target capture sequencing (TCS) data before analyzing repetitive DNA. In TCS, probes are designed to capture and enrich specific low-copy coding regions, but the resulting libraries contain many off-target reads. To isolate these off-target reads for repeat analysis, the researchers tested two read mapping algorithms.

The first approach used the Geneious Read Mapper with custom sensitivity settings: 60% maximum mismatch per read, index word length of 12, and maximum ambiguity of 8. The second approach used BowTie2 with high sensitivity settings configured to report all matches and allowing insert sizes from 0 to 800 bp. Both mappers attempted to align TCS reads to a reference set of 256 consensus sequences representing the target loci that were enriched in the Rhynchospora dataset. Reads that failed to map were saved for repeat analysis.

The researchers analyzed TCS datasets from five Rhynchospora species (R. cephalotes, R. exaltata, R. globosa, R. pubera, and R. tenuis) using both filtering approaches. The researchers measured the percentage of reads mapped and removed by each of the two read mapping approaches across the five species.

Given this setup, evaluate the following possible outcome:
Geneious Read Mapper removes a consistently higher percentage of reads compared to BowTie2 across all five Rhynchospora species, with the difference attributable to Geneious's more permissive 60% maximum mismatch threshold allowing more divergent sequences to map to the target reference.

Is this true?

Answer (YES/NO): YES